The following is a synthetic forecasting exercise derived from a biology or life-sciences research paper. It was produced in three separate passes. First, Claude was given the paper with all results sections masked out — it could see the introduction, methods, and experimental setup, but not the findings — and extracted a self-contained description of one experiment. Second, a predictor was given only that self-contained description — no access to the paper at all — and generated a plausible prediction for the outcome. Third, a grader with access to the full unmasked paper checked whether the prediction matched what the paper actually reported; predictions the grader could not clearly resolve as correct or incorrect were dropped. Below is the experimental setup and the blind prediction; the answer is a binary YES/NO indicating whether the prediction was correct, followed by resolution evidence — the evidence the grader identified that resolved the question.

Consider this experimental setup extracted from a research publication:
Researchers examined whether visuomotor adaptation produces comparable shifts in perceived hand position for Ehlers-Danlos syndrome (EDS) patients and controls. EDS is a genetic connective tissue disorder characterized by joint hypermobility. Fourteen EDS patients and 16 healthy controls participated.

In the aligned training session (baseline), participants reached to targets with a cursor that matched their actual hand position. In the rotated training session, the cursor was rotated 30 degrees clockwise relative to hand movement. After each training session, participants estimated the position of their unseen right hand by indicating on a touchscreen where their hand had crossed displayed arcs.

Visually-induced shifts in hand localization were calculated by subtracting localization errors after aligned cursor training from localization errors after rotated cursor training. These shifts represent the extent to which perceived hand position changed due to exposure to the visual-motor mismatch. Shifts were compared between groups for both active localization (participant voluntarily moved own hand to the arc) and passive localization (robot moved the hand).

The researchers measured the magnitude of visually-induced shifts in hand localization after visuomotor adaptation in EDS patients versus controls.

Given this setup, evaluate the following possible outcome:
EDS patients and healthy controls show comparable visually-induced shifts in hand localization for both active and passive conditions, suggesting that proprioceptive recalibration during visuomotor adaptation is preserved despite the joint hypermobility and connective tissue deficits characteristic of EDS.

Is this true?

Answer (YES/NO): YES